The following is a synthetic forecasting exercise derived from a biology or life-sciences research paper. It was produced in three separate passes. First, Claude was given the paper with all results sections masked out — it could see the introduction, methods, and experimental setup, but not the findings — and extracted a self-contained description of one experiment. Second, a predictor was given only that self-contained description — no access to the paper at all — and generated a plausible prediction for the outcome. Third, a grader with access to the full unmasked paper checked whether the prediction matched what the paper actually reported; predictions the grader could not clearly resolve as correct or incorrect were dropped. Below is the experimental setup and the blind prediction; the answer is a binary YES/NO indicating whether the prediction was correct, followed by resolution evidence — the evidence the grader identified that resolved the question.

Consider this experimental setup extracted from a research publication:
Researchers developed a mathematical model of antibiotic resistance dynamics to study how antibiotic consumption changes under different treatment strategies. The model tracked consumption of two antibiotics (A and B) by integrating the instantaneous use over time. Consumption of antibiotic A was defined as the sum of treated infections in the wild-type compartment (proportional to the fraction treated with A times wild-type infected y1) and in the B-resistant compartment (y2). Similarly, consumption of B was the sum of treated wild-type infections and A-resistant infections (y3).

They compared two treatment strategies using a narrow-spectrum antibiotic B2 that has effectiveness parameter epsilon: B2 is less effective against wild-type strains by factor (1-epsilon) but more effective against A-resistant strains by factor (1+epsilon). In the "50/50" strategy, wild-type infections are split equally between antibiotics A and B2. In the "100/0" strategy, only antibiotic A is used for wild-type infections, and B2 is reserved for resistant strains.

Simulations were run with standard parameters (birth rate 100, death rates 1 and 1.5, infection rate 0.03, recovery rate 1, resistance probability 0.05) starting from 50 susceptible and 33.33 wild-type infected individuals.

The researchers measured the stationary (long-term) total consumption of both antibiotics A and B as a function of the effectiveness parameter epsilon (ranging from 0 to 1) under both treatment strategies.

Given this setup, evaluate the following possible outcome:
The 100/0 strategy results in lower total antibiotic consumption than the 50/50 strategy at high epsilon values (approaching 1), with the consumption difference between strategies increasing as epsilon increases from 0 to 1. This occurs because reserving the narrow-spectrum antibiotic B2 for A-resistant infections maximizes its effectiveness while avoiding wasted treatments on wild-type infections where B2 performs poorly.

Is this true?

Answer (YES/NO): YES